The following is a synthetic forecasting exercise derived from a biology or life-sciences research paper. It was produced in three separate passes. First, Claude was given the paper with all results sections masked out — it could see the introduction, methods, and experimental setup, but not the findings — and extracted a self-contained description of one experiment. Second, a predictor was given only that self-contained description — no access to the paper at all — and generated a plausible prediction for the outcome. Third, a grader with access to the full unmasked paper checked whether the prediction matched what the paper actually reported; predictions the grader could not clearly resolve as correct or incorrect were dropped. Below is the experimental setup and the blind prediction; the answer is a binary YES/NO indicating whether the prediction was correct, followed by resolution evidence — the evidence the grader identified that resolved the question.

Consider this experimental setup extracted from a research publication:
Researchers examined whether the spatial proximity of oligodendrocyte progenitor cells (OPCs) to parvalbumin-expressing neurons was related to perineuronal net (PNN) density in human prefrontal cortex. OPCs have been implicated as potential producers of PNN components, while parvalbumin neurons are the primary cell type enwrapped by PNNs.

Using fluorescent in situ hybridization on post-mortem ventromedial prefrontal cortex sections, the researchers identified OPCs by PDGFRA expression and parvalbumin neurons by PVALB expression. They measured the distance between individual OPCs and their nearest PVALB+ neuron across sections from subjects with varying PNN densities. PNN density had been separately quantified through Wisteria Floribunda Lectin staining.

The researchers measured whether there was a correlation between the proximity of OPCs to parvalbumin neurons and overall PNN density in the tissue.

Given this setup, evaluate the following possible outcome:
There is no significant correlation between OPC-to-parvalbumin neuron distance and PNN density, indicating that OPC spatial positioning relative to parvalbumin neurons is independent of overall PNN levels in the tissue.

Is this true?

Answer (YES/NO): NO